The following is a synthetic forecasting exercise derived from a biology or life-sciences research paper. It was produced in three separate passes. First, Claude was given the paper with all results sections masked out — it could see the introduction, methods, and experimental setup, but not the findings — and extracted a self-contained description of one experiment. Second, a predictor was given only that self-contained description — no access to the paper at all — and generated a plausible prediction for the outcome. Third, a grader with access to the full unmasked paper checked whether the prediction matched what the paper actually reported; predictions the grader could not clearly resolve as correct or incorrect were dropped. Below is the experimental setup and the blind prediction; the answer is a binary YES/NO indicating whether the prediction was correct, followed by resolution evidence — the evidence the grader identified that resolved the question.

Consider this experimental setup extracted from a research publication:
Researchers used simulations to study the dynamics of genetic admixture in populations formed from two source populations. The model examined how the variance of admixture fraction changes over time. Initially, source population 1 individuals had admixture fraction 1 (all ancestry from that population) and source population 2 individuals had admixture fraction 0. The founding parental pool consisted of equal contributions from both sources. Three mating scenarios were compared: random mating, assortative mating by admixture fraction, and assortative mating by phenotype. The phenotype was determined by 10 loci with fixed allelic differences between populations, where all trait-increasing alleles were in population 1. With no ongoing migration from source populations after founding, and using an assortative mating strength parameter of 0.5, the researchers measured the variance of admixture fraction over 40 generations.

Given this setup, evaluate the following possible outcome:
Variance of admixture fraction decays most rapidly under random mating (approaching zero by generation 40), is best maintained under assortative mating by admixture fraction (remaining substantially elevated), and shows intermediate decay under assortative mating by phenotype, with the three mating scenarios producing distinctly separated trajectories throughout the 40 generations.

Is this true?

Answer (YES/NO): NO